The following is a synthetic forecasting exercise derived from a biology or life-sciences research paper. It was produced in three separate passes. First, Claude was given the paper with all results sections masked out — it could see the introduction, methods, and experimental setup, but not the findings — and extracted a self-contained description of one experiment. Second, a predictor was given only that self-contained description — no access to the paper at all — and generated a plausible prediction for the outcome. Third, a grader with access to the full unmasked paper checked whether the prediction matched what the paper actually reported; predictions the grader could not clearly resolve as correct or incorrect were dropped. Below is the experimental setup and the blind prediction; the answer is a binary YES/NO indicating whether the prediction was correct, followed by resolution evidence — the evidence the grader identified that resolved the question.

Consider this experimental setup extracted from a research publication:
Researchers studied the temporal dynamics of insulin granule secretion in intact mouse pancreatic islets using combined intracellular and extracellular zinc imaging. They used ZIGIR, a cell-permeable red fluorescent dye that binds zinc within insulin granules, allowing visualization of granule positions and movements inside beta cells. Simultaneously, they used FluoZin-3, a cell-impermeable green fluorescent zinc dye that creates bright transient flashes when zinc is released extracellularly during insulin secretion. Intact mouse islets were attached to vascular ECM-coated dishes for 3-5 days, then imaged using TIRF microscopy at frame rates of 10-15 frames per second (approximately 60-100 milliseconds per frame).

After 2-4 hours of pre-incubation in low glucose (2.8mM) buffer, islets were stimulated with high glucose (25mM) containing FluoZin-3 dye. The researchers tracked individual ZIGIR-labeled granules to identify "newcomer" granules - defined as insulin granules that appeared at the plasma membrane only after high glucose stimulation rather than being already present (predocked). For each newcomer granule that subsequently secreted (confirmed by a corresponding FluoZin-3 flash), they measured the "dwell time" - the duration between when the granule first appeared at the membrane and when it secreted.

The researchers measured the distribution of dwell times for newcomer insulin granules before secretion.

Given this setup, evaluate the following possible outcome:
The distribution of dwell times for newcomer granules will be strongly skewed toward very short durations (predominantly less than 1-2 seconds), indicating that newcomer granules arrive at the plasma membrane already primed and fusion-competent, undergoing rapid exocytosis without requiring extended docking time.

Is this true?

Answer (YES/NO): YES